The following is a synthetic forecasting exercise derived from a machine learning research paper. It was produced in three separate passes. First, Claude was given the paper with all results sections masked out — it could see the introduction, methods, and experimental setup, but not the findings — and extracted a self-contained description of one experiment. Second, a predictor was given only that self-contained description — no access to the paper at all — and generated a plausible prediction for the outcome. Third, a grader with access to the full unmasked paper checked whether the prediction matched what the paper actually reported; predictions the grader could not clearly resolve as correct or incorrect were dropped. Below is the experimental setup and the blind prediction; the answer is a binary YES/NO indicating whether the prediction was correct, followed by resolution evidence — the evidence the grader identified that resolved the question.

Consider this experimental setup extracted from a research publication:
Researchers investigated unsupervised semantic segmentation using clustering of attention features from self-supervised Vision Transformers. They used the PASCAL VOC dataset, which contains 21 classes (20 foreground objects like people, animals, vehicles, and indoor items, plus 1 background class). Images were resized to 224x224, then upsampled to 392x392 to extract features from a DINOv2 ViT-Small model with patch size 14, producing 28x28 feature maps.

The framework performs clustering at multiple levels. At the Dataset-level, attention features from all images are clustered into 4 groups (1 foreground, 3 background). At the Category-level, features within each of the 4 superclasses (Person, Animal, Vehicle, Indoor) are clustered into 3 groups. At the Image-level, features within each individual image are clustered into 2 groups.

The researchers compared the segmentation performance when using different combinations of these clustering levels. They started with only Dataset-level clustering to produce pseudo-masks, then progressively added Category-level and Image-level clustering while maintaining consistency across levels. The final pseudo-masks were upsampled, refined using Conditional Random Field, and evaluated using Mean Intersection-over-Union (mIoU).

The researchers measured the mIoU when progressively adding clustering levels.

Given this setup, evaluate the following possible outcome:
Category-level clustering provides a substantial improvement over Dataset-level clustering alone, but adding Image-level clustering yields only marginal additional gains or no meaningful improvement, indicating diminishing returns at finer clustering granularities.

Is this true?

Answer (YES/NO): NO